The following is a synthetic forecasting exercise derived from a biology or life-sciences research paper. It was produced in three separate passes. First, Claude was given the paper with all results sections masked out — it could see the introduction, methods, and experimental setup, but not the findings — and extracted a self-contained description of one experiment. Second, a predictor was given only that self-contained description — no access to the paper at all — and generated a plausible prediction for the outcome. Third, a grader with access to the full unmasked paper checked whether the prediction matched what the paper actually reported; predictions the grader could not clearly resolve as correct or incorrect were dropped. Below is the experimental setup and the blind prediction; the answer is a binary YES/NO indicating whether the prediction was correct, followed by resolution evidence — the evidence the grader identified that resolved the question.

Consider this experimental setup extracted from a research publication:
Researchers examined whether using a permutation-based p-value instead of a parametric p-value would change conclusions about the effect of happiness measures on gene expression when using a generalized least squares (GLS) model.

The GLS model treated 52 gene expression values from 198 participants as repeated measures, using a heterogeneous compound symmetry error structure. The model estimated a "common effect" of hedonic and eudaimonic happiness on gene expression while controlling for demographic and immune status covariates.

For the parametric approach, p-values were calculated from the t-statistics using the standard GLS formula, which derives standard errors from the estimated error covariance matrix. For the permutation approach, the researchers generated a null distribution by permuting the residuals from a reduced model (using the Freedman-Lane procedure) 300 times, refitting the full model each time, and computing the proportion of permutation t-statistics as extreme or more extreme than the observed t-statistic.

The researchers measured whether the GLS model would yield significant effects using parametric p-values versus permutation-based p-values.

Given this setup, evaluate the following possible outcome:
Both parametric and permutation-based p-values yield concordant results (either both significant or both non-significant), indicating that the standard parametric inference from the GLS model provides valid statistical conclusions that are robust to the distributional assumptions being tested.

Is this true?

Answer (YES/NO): NO